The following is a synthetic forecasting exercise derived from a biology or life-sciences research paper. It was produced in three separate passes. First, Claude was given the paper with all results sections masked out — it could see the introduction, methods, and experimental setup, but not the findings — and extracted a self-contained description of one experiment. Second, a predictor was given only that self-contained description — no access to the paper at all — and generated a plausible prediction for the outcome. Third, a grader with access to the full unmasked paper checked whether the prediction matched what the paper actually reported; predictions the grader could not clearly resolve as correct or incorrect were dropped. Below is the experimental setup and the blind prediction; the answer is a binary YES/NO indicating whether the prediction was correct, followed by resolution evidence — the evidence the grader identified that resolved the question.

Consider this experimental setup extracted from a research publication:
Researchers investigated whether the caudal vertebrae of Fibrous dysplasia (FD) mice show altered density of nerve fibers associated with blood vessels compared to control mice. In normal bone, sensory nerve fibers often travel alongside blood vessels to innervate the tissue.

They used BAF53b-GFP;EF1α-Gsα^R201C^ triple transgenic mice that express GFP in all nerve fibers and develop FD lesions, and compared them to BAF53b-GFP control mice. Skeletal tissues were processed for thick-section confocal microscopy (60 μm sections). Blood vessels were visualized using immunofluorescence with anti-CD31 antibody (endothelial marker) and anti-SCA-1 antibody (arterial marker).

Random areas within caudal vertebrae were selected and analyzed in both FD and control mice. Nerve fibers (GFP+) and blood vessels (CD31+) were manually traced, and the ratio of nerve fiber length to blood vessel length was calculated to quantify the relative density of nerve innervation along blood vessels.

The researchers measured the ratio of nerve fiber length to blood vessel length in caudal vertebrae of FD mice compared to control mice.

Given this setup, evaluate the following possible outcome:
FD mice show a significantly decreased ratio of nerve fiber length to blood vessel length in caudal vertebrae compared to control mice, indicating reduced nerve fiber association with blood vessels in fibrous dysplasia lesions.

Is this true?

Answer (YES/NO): YES